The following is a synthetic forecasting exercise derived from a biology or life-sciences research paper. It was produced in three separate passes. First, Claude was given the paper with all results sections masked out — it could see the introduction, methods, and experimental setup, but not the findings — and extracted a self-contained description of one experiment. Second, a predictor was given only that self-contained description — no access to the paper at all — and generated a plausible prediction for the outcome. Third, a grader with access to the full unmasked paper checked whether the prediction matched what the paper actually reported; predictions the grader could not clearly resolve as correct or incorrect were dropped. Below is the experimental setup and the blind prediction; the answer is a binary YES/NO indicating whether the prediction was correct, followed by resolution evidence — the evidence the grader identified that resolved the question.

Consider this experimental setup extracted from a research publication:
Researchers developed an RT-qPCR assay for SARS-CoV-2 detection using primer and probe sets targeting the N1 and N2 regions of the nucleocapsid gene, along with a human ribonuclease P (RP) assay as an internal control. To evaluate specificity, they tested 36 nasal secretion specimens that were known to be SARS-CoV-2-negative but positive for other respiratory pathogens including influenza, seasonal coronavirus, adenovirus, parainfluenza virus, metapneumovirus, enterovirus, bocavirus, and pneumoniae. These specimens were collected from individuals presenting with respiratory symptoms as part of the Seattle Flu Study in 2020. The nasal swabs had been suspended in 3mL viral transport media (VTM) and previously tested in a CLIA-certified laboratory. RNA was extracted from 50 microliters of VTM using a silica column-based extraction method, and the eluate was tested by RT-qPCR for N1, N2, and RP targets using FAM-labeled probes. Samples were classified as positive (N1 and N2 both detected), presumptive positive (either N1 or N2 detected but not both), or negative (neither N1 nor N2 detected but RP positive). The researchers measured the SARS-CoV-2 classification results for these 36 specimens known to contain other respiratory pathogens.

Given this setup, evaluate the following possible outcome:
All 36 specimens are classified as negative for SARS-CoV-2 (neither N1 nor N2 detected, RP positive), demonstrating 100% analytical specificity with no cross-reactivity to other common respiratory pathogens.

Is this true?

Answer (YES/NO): NO